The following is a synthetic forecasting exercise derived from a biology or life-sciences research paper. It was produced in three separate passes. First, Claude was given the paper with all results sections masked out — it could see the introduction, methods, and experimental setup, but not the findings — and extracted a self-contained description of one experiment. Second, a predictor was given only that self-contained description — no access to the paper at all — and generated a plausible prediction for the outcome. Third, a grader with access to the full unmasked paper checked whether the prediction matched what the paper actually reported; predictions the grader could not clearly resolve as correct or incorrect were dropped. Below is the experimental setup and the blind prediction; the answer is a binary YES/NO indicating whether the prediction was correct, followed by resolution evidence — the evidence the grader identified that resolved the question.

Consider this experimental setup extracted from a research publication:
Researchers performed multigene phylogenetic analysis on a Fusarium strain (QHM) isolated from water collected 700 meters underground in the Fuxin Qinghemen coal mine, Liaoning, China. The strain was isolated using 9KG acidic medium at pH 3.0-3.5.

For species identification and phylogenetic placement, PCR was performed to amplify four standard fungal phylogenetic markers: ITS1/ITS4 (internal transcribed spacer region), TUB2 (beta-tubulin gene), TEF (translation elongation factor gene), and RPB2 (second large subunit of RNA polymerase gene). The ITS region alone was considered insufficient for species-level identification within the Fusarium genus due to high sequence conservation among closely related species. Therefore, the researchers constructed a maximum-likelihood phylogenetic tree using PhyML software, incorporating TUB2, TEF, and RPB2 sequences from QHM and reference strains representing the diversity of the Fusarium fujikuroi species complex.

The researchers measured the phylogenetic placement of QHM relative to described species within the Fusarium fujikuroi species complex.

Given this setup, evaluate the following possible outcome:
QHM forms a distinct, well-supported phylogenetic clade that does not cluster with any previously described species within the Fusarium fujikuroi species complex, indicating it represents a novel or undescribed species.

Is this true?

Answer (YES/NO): YES